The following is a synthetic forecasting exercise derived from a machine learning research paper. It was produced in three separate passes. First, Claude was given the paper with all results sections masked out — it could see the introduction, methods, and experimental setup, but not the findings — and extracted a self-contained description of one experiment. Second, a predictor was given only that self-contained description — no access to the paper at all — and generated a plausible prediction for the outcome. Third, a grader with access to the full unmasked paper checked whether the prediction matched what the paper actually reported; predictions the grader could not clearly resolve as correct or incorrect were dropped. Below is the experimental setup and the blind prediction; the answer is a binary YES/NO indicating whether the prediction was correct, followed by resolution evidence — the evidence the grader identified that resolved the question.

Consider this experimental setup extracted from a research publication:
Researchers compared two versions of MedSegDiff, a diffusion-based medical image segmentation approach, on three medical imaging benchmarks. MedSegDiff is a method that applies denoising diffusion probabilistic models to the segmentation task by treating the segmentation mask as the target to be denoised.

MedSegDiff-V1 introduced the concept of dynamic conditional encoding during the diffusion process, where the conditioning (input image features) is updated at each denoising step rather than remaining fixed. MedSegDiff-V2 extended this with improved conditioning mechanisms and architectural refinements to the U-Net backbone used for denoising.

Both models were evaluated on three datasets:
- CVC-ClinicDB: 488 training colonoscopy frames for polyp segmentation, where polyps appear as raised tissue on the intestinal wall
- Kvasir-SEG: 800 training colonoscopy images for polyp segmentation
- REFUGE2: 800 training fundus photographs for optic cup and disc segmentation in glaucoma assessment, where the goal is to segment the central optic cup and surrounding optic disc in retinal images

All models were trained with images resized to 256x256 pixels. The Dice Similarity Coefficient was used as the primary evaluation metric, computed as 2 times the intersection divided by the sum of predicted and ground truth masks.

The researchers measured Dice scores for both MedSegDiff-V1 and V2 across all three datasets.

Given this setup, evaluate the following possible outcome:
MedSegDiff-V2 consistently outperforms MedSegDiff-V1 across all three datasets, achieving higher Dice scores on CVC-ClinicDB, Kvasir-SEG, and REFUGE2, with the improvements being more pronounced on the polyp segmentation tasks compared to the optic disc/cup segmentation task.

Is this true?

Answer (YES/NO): NO